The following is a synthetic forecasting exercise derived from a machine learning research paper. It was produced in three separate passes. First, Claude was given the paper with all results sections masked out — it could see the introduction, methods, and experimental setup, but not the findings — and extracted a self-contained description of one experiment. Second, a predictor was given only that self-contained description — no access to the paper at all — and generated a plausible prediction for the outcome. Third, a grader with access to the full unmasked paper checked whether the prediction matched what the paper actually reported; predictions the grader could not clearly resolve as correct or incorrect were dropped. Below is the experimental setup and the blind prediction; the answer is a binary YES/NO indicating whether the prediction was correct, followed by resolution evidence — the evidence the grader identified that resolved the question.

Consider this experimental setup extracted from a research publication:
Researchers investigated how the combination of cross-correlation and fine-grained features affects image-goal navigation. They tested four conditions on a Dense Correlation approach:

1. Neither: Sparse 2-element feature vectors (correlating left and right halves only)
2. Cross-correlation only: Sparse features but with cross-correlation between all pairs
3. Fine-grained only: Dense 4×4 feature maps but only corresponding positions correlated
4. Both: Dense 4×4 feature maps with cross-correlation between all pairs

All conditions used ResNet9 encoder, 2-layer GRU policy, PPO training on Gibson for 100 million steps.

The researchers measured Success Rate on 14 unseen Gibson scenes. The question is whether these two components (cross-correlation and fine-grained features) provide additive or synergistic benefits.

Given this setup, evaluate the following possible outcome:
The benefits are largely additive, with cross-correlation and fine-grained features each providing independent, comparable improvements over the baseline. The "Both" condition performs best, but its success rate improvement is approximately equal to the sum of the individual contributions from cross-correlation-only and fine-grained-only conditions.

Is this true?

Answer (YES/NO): NO